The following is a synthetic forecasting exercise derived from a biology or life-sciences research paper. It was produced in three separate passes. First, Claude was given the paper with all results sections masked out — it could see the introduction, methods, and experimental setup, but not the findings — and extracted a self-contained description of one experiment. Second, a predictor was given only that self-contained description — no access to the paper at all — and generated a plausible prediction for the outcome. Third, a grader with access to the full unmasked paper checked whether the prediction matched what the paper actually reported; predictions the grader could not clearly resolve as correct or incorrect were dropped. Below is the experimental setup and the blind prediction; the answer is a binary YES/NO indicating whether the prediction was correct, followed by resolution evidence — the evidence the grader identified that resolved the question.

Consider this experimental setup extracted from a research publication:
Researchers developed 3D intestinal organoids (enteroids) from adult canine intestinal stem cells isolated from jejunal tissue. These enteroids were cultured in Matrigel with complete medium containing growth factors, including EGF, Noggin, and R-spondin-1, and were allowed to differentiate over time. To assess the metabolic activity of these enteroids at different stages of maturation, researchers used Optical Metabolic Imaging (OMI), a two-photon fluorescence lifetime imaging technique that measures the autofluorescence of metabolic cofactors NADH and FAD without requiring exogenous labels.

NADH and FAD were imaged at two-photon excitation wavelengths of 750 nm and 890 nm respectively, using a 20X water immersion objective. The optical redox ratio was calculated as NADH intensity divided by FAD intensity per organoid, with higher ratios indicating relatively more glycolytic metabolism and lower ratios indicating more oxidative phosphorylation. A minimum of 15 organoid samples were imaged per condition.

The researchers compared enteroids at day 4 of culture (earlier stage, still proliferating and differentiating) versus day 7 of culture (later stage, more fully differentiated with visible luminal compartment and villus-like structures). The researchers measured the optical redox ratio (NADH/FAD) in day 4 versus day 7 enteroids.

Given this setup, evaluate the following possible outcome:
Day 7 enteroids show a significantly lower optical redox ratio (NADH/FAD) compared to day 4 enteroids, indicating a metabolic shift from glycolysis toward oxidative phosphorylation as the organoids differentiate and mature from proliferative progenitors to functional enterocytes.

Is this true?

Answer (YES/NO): NO